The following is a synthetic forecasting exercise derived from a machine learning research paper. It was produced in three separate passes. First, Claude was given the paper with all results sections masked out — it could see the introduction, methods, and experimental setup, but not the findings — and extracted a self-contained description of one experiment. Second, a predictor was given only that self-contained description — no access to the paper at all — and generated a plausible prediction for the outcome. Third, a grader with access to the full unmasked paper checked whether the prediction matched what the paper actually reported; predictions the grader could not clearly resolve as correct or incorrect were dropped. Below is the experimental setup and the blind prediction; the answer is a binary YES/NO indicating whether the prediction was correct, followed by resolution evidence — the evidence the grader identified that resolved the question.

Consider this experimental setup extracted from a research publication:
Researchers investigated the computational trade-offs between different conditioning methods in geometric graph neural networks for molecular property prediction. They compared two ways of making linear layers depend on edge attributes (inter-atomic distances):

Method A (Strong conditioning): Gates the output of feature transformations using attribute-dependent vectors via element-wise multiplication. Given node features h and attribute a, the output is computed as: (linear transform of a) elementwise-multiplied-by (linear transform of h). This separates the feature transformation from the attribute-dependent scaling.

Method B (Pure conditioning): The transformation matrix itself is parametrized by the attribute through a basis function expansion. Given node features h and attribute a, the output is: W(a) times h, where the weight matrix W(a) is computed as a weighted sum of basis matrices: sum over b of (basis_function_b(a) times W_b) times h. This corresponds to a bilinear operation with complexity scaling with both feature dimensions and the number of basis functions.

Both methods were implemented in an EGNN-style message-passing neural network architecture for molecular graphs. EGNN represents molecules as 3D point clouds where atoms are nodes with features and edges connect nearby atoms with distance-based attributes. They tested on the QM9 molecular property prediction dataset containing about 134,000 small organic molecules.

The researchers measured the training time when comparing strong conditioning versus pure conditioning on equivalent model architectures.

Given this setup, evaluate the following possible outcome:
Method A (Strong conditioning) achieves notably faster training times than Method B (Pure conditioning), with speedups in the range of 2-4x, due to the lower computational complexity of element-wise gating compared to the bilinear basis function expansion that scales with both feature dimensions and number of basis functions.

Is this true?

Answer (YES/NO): NO